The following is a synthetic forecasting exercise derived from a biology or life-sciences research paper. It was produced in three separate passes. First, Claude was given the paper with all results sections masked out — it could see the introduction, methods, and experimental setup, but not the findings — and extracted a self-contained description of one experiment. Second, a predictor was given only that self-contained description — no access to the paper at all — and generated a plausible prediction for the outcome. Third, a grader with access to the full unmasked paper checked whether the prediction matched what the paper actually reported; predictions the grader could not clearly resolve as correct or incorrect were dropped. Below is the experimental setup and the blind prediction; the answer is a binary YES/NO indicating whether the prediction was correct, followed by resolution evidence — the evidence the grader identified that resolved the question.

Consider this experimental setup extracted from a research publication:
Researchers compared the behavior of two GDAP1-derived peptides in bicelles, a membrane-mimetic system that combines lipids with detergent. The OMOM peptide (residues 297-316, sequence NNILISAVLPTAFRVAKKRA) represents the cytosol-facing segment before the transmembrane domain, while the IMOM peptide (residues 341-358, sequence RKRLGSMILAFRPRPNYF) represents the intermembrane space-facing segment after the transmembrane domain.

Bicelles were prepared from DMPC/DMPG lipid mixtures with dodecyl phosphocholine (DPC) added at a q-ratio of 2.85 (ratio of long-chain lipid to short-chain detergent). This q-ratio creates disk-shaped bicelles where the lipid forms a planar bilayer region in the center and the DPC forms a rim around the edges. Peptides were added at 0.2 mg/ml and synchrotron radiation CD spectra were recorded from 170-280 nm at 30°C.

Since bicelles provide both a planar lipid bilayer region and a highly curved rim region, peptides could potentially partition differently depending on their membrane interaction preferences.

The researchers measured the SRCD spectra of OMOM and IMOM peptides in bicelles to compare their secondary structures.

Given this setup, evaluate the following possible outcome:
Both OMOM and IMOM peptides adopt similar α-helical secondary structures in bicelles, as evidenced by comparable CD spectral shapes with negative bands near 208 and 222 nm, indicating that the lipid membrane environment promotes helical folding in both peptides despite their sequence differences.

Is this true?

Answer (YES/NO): NO